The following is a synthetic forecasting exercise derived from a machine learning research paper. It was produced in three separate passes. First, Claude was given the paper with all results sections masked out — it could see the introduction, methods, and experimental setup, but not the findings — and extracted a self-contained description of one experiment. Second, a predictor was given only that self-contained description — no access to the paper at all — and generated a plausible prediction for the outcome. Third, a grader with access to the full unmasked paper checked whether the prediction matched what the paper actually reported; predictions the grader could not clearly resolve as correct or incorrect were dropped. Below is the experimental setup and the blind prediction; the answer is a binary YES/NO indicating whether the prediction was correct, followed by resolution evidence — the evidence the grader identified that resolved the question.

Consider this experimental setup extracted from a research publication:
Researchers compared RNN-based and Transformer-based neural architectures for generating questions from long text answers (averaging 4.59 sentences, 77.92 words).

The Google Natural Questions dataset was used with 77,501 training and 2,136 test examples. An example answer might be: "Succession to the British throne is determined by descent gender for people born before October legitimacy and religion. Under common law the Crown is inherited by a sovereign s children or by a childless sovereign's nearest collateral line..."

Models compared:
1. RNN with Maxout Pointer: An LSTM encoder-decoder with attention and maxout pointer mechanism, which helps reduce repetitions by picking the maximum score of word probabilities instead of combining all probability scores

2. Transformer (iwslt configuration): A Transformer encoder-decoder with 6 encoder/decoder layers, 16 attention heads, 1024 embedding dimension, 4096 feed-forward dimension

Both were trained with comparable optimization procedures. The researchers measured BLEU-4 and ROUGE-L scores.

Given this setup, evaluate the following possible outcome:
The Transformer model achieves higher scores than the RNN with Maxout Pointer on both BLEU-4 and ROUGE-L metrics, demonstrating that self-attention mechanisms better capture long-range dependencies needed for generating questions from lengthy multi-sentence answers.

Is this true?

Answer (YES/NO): YES